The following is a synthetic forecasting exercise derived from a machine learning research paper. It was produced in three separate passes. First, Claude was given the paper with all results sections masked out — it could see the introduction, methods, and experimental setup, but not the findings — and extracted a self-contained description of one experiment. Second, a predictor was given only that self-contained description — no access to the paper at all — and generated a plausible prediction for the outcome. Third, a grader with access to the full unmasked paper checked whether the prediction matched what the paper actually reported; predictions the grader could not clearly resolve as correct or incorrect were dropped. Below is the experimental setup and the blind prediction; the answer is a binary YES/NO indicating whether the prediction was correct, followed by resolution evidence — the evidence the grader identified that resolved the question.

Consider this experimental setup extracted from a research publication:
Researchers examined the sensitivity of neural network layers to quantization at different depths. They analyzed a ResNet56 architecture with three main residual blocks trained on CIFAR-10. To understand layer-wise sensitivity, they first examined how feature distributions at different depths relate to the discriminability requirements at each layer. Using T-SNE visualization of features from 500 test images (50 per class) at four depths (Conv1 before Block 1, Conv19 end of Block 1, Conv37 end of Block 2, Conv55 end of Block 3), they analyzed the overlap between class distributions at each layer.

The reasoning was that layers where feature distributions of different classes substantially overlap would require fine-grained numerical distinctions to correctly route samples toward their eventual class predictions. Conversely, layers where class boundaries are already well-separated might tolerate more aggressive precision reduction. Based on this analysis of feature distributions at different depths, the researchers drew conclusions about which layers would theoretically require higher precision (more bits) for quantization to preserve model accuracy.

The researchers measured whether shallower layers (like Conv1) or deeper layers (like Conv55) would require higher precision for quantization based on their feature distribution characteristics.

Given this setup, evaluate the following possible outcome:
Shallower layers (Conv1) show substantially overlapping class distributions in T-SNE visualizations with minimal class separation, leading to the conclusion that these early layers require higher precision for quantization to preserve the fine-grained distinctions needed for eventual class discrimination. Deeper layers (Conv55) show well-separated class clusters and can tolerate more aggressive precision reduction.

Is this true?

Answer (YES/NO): YES